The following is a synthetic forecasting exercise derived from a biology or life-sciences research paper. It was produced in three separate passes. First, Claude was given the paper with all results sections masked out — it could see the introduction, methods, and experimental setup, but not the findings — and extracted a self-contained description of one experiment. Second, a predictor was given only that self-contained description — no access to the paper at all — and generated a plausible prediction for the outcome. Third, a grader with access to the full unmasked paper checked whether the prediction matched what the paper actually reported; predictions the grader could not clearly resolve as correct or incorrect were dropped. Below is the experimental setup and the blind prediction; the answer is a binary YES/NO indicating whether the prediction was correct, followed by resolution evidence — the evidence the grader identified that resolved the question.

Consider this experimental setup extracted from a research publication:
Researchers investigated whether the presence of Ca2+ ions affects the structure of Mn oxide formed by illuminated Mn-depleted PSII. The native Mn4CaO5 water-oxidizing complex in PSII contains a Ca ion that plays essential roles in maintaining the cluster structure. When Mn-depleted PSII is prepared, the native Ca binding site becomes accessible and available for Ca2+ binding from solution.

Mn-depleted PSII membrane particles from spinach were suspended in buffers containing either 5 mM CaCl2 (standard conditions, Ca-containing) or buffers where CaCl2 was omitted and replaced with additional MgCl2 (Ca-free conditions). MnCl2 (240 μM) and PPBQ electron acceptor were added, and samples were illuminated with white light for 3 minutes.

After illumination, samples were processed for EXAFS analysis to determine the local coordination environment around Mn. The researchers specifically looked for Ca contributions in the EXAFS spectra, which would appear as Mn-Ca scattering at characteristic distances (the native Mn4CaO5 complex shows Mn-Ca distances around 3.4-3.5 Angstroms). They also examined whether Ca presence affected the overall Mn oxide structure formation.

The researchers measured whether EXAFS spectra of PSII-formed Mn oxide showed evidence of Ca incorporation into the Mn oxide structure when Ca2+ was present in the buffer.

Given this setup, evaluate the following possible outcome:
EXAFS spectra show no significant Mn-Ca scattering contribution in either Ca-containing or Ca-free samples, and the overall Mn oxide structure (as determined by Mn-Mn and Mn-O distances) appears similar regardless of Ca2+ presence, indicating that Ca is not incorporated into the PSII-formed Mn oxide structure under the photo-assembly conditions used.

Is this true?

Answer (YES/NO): YES